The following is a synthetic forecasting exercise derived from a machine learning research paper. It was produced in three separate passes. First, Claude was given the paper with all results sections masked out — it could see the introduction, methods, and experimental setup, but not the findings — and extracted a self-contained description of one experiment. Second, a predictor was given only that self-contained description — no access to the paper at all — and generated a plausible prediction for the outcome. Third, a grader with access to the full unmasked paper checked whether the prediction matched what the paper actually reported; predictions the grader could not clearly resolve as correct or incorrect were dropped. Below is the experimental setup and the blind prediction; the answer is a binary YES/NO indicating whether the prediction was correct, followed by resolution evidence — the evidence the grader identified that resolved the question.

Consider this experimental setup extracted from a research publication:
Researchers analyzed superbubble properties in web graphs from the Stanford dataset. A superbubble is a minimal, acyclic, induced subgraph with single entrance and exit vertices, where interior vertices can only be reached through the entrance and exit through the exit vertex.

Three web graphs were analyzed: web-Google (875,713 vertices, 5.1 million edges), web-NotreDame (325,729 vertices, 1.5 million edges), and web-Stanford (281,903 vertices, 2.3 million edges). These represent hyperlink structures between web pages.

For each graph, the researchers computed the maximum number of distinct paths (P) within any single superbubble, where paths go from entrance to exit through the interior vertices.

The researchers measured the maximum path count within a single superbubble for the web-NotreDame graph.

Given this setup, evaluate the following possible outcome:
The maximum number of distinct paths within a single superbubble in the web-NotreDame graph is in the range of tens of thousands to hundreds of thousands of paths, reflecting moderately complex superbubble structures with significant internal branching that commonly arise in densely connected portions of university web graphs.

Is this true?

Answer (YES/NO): YES